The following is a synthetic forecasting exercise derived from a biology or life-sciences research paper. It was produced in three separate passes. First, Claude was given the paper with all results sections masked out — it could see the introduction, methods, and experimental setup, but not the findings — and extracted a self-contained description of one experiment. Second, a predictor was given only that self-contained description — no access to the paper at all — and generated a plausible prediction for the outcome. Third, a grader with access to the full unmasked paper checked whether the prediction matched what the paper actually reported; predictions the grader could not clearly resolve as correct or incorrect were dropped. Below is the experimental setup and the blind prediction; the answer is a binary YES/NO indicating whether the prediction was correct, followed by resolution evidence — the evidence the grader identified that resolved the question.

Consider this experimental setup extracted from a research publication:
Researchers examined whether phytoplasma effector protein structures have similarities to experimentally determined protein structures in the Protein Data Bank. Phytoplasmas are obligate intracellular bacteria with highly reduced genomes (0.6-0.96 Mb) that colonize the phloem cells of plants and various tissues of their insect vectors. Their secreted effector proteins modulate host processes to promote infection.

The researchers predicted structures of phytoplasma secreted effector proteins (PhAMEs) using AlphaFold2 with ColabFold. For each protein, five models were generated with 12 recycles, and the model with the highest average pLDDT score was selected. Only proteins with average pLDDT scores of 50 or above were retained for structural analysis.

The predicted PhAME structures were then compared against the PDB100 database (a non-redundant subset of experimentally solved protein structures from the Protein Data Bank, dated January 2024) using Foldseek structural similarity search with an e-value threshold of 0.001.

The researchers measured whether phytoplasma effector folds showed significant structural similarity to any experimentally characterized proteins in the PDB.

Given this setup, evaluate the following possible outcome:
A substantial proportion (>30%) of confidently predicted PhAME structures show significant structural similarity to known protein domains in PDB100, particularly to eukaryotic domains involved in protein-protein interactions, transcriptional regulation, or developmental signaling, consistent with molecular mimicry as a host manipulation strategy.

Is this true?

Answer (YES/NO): NO